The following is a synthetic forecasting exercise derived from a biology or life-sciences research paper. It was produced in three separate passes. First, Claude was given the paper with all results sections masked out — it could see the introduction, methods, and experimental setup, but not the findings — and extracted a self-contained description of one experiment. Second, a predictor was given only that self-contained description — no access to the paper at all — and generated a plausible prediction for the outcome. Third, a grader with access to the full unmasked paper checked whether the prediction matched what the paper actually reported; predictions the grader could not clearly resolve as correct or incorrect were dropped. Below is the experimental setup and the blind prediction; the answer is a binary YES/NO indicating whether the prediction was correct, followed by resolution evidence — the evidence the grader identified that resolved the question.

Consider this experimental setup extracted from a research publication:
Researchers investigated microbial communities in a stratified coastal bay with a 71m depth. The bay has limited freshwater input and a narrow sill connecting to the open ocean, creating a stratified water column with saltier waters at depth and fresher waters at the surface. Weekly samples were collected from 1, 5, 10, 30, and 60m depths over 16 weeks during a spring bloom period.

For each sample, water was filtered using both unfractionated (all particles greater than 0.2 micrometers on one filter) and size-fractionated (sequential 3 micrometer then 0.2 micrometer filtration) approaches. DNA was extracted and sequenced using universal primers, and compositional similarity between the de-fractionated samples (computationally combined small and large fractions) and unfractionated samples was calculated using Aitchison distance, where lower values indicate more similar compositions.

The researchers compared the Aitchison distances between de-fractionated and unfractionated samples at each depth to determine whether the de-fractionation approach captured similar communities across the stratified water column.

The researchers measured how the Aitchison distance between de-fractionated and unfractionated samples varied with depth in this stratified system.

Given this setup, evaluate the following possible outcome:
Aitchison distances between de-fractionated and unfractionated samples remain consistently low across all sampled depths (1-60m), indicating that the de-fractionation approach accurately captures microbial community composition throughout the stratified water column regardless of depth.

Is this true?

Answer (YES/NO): YES